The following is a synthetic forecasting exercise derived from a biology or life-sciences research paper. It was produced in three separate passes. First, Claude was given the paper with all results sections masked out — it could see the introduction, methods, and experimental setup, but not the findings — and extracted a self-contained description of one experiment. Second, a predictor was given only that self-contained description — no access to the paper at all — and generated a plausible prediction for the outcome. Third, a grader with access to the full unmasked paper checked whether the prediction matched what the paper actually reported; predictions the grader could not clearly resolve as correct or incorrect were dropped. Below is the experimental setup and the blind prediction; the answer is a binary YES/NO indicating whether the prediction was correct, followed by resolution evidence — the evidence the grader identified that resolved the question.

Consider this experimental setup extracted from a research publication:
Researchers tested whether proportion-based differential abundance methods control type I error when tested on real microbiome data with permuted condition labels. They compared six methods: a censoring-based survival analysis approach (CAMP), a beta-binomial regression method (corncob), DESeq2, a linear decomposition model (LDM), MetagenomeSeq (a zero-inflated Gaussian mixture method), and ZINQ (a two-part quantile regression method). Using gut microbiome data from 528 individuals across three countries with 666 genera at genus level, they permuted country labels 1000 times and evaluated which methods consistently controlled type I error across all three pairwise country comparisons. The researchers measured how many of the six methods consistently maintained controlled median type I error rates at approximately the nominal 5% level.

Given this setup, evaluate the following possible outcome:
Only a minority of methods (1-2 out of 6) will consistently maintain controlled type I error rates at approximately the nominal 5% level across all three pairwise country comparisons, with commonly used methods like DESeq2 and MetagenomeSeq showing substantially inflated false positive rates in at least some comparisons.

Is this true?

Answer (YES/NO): NO